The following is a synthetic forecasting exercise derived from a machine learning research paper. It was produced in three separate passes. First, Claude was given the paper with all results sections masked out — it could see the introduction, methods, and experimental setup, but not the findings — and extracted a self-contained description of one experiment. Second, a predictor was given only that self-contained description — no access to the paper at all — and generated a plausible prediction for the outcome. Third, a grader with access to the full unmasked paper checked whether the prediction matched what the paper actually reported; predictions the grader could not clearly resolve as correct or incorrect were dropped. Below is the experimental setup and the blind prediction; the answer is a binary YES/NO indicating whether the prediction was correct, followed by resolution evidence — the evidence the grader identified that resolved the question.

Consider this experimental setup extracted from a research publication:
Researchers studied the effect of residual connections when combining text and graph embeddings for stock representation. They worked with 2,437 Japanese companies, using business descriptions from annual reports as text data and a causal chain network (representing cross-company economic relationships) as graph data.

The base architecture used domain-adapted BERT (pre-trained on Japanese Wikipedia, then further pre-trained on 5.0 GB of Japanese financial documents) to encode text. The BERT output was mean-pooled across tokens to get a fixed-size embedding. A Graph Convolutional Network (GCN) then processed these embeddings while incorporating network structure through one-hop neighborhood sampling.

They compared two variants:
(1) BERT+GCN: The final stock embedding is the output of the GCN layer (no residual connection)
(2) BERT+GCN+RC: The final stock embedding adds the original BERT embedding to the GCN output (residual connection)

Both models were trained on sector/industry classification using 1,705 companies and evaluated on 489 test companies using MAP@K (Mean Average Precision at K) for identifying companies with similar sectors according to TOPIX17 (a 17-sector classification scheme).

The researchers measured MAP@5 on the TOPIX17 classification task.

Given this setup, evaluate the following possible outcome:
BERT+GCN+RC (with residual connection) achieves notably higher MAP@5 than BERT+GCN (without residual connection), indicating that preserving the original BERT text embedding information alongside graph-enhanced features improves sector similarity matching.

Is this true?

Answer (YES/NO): YES